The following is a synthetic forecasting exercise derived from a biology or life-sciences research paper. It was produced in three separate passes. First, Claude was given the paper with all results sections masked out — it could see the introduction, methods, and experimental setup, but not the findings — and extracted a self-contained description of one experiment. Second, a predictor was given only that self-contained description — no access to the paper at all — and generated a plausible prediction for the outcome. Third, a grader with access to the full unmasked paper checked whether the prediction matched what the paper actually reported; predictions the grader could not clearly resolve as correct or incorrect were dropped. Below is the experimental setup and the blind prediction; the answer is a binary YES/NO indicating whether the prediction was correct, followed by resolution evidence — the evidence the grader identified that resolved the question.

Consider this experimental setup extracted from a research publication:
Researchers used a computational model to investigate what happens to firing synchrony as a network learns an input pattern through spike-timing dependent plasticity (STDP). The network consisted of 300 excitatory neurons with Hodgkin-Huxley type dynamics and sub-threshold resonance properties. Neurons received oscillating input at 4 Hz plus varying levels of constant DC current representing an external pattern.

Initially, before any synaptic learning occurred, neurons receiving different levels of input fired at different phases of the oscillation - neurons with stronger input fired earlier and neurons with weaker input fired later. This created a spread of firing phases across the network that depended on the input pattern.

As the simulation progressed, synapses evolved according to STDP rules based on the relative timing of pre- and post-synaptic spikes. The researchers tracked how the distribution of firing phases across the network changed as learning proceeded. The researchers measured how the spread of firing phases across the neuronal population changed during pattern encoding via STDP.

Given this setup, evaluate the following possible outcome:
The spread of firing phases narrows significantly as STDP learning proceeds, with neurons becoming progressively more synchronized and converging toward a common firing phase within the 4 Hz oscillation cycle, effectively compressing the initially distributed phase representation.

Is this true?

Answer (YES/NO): YES